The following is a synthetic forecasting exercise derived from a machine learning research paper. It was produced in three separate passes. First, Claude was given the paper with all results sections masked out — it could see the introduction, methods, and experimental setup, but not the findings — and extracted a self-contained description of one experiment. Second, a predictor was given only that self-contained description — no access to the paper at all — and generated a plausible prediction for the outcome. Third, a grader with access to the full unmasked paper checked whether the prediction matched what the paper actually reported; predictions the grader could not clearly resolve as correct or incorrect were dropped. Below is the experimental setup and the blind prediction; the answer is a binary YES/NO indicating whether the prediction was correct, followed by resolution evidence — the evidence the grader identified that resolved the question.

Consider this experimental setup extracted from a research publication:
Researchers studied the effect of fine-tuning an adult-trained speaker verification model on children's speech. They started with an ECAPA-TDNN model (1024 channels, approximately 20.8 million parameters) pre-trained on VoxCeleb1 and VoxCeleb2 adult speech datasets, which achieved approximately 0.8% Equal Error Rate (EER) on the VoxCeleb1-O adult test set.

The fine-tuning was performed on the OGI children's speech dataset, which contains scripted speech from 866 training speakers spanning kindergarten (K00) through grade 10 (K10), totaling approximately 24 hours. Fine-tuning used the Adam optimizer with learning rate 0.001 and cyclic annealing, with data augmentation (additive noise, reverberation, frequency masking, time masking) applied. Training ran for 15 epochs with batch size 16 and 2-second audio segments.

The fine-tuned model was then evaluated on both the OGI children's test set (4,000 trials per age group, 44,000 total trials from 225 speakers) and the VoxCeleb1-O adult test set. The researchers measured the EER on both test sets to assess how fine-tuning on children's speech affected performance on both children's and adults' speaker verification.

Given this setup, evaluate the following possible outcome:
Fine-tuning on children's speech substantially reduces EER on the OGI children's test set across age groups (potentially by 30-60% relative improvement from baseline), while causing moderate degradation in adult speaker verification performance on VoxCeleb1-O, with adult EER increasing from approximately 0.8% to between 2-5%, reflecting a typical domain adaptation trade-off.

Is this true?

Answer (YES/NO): NO